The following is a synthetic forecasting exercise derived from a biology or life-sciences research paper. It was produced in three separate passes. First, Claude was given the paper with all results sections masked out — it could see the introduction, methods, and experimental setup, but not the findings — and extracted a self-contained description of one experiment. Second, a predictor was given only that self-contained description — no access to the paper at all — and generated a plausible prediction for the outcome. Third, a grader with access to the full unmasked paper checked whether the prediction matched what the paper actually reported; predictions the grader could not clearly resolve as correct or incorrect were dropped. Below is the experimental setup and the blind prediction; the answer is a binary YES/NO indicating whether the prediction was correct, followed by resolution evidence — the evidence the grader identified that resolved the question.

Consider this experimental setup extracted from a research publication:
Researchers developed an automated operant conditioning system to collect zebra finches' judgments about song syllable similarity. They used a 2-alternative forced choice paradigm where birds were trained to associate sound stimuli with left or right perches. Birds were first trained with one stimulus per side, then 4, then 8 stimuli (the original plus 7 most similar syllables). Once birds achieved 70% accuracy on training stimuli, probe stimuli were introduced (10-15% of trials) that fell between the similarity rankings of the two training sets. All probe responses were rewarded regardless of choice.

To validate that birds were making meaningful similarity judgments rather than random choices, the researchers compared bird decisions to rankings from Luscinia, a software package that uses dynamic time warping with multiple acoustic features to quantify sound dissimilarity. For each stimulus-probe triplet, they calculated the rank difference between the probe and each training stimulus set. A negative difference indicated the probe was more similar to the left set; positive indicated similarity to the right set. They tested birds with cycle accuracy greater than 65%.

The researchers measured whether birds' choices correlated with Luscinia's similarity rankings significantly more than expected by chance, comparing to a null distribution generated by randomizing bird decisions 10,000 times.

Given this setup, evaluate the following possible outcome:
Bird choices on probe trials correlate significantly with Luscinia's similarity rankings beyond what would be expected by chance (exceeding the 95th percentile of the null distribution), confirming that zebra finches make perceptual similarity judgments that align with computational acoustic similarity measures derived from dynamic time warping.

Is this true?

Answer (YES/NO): YES